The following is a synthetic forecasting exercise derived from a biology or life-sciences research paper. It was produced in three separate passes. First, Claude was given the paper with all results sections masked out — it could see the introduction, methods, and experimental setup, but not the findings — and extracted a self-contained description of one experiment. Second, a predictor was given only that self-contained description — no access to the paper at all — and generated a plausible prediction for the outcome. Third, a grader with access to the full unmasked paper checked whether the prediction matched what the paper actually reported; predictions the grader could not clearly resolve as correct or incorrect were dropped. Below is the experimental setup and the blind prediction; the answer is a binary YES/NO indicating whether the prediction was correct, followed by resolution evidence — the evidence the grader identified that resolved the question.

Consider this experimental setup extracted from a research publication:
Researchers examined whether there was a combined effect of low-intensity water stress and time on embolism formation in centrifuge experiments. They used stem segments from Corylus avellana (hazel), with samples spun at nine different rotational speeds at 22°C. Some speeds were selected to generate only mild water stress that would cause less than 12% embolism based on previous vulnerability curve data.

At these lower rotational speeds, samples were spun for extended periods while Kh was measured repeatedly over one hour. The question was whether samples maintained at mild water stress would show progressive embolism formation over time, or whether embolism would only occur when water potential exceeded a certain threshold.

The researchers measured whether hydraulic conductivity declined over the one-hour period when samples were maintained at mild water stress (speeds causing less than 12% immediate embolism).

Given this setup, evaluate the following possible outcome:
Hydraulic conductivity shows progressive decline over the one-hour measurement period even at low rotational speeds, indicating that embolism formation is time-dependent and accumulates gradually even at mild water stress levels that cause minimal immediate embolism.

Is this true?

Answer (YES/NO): NO